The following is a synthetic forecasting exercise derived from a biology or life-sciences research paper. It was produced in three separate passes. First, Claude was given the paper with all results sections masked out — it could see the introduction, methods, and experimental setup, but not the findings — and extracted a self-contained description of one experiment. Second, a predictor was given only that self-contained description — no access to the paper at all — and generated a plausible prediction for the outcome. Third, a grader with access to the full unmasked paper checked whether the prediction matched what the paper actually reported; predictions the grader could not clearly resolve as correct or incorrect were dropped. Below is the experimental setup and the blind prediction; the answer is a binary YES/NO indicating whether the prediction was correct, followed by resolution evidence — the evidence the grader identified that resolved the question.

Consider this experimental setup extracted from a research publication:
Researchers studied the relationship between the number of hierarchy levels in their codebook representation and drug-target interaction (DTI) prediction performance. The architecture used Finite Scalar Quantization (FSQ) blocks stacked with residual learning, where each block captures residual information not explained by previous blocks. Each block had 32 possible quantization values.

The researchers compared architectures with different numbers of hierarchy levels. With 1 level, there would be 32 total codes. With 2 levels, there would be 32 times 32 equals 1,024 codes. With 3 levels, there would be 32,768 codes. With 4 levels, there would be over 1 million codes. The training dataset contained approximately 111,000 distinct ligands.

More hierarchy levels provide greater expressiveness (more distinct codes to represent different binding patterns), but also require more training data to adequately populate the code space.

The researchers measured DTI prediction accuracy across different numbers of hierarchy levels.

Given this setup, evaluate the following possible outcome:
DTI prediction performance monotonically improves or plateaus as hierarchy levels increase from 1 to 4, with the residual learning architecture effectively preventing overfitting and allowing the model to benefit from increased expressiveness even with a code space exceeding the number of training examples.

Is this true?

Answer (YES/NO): NO